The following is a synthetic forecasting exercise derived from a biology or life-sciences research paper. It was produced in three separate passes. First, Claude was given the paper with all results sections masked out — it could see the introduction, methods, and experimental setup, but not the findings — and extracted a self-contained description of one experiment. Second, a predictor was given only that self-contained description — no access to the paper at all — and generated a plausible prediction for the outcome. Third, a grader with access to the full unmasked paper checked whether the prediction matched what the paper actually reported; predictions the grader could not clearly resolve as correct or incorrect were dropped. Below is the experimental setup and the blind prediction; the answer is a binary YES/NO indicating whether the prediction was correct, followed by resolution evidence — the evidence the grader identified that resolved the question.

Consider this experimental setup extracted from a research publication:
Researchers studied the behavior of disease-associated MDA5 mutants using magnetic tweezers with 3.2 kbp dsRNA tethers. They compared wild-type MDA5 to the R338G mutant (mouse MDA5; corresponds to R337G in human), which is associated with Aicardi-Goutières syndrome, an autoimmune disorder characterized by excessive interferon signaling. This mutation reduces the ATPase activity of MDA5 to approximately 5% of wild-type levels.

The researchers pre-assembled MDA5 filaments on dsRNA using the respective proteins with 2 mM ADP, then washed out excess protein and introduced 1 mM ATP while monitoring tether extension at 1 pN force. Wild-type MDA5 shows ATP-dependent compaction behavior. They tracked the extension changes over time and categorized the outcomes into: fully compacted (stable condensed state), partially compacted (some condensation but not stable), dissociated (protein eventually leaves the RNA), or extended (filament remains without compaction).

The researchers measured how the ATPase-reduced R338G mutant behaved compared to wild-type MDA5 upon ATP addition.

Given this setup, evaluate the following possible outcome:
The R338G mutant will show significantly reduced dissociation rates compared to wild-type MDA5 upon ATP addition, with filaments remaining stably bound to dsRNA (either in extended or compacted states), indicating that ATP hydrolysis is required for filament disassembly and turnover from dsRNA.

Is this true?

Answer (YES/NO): NO